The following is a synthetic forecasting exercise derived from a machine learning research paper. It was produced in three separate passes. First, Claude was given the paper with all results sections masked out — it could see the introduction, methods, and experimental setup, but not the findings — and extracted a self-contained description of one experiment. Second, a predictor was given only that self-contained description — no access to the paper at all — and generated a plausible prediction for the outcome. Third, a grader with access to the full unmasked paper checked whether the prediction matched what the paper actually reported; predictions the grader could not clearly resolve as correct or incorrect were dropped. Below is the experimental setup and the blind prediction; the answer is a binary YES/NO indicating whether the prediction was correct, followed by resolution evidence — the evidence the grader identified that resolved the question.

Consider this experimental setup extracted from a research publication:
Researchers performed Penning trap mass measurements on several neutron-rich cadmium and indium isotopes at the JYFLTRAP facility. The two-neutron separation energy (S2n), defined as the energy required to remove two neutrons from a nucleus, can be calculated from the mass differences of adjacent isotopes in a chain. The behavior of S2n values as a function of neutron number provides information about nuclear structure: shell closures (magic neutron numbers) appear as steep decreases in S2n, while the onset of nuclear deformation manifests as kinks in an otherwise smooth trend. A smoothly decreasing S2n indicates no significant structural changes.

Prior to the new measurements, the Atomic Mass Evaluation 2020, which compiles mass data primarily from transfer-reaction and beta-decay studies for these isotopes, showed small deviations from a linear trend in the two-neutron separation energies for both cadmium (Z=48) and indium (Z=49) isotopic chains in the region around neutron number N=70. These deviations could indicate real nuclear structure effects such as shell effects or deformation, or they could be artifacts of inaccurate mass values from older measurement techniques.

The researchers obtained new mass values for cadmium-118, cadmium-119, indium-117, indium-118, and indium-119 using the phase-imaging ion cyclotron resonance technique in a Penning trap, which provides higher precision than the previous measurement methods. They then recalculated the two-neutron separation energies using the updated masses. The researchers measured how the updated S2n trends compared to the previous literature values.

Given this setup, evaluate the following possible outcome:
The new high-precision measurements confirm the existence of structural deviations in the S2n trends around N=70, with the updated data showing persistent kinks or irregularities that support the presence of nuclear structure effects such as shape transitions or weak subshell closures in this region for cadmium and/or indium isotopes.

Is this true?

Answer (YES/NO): NO